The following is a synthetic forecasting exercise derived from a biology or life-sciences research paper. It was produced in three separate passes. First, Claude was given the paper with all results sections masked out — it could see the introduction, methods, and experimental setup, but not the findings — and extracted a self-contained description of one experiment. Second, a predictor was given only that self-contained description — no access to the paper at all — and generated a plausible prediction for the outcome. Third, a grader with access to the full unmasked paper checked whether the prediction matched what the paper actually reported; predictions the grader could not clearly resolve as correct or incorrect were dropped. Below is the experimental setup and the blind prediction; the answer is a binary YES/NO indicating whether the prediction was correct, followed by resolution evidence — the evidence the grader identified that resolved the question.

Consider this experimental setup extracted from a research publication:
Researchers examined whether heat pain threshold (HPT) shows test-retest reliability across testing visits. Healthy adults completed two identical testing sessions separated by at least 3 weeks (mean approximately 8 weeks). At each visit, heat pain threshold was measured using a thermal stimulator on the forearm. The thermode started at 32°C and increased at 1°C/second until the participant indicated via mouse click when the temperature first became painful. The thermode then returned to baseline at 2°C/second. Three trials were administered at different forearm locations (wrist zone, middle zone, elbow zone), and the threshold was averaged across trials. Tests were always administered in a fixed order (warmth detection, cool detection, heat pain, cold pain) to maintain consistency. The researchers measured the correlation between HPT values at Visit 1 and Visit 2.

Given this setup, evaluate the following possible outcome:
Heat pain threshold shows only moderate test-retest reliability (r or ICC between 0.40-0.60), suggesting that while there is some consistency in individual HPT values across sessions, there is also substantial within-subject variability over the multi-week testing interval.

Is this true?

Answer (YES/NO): YES